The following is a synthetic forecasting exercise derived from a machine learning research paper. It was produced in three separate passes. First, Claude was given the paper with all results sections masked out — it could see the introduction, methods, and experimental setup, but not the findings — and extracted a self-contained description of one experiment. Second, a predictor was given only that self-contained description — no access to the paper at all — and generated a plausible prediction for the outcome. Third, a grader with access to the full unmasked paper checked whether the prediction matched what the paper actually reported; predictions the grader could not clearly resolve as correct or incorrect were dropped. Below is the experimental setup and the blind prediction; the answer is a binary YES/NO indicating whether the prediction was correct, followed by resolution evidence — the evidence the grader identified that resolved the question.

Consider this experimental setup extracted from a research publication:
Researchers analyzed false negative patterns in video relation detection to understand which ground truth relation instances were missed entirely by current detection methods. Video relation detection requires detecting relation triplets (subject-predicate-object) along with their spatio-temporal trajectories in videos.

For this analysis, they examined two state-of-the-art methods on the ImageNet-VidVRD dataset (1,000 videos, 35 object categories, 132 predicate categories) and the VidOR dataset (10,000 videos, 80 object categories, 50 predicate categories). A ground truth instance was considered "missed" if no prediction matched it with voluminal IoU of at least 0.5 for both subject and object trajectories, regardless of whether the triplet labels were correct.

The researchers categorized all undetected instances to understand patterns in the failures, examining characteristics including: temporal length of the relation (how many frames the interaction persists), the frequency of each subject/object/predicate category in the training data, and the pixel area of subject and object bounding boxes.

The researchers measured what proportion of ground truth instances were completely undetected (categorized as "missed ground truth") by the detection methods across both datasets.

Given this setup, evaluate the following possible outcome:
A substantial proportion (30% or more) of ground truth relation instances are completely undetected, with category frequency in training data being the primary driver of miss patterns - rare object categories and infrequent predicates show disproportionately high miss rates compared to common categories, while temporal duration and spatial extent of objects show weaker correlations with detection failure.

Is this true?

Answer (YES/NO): NO